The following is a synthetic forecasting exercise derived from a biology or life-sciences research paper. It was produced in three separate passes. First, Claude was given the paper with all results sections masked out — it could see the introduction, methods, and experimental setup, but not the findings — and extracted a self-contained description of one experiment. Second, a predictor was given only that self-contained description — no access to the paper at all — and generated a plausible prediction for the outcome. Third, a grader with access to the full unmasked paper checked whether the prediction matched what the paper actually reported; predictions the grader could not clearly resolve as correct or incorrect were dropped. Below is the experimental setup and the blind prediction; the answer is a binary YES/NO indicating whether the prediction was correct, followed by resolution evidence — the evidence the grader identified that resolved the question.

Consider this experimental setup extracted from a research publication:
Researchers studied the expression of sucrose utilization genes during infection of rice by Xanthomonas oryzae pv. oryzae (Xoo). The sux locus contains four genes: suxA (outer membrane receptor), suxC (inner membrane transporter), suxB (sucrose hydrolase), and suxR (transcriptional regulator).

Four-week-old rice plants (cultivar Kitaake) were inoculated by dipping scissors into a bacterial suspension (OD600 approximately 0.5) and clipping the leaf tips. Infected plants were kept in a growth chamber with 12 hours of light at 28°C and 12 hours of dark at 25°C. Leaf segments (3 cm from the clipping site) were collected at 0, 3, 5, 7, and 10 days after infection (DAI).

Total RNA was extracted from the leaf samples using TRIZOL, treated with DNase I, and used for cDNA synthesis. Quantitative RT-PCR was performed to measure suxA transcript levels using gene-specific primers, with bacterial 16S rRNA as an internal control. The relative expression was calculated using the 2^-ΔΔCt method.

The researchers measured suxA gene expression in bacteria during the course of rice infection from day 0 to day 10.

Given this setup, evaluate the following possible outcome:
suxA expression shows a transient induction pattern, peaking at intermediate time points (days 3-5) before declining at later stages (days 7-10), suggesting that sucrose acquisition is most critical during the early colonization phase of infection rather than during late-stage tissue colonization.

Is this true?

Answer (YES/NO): NO